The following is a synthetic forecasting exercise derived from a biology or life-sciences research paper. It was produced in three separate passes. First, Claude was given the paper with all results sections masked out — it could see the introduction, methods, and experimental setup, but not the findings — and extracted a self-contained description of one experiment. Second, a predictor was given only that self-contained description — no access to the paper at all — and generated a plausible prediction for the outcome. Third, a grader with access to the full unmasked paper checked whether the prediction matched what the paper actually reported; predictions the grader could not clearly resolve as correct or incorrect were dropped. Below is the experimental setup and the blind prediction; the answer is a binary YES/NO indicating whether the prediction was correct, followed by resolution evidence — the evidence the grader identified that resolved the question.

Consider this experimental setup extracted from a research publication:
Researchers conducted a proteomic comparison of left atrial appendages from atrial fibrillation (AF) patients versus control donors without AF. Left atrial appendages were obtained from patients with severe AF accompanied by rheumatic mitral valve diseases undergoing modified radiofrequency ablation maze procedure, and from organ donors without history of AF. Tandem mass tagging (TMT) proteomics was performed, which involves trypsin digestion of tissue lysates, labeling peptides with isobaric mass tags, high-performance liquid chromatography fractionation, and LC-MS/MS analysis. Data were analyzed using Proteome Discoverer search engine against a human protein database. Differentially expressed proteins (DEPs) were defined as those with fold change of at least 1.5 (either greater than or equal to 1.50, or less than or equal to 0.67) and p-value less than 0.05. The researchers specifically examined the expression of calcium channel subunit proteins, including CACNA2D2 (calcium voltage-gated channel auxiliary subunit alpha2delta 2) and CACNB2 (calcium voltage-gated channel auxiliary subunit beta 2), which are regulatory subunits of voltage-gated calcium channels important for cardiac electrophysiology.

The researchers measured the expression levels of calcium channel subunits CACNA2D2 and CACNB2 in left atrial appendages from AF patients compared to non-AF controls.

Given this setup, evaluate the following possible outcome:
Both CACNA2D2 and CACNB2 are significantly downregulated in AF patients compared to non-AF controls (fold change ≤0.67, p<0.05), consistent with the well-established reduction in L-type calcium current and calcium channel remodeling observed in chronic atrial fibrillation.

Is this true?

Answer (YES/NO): YES